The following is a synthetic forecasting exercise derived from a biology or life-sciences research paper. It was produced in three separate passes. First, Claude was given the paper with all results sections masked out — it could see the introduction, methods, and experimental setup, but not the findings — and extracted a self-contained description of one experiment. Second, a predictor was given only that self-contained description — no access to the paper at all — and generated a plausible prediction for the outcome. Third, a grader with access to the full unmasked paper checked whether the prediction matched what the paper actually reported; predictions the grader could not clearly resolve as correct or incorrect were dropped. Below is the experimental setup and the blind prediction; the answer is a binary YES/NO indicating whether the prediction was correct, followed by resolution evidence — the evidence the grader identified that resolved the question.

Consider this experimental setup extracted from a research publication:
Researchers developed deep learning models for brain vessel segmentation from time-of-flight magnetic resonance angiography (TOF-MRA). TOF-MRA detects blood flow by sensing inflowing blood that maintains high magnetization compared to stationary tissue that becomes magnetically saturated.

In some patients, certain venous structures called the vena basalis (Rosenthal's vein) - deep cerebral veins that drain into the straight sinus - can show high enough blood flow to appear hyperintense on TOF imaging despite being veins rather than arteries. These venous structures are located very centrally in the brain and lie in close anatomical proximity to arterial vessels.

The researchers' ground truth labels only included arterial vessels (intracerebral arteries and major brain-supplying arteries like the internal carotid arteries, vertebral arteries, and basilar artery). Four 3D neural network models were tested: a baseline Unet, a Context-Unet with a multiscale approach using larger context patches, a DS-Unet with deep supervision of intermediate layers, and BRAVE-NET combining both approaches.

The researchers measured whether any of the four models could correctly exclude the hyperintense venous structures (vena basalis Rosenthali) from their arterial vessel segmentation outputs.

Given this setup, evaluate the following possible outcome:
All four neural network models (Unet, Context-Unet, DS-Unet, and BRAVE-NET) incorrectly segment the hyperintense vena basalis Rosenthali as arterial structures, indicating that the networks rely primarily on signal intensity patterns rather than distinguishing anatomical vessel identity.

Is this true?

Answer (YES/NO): YES